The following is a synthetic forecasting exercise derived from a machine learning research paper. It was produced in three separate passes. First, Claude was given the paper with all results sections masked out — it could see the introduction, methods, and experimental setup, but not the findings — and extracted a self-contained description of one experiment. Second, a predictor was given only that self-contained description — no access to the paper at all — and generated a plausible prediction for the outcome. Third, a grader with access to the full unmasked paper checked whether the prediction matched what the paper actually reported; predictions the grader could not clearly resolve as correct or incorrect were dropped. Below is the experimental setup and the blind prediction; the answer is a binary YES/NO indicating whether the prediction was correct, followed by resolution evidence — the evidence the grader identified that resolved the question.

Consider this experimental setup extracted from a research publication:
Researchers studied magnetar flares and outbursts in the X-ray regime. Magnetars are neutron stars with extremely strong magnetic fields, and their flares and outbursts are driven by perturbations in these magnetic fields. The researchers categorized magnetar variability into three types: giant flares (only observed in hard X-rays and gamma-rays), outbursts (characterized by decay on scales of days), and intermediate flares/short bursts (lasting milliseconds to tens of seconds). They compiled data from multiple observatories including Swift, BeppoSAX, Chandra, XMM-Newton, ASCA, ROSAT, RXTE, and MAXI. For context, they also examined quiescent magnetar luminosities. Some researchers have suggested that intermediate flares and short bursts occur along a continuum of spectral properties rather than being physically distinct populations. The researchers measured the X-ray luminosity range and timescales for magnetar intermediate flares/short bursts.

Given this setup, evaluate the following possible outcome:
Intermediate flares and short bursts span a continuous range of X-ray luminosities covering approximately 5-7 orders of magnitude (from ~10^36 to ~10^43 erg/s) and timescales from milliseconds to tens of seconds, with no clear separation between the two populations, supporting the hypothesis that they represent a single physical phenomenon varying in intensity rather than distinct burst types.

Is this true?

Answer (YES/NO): NO